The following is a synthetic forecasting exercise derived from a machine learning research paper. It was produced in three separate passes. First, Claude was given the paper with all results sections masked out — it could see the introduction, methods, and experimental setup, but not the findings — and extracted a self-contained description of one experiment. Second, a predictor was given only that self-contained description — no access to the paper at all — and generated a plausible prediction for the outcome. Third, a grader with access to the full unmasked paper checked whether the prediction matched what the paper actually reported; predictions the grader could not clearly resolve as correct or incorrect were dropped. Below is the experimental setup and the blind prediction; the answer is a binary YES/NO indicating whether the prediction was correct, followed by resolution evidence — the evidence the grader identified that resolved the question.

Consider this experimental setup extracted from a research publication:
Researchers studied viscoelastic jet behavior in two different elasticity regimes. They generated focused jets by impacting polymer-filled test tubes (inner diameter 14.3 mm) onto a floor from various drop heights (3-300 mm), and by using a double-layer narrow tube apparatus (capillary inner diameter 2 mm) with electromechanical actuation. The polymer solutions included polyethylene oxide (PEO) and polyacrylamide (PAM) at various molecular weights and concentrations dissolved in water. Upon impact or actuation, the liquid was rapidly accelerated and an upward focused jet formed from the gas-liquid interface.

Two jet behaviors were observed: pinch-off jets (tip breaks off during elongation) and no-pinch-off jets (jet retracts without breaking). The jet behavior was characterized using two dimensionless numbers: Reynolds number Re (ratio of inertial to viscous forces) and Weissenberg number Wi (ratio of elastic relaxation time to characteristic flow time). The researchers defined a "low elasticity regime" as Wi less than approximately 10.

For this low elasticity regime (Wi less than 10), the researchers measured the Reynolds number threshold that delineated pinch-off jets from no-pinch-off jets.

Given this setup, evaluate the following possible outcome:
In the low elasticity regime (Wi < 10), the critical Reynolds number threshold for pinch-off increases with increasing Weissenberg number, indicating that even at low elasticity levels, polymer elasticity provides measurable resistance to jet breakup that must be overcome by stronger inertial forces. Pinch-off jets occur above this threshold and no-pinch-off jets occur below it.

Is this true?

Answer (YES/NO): NO